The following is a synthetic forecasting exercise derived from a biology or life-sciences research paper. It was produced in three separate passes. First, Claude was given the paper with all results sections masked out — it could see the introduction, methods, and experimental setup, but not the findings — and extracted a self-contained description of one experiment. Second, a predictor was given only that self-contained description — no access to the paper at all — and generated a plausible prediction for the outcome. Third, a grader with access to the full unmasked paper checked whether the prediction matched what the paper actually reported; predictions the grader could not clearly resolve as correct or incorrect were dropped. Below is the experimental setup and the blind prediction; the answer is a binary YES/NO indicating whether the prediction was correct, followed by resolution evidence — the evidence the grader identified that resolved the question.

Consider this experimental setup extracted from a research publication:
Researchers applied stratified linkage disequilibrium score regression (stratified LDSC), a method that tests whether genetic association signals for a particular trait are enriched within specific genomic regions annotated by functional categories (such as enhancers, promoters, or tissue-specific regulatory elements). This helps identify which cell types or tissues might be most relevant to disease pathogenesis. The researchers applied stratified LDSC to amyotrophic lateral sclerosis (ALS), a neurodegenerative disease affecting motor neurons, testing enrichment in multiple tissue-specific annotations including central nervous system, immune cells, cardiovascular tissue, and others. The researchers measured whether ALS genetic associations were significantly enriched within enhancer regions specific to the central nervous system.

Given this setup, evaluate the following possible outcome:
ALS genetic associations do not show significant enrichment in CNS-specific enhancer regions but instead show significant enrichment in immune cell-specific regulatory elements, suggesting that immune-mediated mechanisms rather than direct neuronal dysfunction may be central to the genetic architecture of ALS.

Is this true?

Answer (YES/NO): NO